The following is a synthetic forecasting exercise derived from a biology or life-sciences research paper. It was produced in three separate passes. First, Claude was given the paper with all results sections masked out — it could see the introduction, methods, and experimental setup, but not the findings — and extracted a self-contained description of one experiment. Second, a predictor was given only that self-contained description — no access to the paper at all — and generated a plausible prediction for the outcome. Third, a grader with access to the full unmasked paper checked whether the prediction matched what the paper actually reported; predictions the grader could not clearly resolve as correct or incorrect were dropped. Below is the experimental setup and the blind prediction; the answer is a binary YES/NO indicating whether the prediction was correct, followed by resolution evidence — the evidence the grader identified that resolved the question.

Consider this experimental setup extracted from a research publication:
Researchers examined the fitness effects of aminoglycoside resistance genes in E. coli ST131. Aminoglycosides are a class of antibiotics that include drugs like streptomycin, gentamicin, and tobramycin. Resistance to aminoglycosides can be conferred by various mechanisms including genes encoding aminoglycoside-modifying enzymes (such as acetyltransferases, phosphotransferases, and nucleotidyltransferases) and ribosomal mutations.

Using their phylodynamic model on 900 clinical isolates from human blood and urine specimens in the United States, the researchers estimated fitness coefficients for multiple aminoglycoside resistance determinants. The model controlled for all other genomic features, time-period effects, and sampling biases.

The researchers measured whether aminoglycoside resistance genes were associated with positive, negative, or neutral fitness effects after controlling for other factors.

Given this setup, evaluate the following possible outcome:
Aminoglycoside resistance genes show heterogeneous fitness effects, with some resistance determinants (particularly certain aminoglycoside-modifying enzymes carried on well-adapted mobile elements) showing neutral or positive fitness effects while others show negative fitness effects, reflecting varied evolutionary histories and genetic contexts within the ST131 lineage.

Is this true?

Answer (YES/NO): NO